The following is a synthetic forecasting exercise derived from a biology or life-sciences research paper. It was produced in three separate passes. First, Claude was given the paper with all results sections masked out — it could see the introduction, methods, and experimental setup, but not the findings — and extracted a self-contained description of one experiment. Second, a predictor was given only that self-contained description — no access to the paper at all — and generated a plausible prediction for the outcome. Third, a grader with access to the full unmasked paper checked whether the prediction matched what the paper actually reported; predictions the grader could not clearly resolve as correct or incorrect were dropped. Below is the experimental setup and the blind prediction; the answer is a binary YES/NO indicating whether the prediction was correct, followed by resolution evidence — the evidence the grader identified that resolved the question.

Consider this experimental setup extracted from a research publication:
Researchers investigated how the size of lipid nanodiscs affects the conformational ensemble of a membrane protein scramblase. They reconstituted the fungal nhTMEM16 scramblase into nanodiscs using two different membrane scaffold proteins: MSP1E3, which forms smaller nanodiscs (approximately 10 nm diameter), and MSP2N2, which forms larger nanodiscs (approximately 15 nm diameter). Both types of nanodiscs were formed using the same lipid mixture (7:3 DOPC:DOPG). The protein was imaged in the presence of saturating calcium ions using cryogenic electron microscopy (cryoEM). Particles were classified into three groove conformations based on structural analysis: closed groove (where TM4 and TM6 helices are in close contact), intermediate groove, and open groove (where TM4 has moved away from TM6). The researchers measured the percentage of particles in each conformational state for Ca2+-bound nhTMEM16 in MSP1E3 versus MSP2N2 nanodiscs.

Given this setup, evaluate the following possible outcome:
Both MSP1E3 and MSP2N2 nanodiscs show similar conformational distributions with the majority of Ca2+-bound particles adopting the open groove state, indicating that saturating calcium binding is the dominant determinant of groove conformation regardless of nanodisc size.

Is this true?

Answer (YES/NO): NO